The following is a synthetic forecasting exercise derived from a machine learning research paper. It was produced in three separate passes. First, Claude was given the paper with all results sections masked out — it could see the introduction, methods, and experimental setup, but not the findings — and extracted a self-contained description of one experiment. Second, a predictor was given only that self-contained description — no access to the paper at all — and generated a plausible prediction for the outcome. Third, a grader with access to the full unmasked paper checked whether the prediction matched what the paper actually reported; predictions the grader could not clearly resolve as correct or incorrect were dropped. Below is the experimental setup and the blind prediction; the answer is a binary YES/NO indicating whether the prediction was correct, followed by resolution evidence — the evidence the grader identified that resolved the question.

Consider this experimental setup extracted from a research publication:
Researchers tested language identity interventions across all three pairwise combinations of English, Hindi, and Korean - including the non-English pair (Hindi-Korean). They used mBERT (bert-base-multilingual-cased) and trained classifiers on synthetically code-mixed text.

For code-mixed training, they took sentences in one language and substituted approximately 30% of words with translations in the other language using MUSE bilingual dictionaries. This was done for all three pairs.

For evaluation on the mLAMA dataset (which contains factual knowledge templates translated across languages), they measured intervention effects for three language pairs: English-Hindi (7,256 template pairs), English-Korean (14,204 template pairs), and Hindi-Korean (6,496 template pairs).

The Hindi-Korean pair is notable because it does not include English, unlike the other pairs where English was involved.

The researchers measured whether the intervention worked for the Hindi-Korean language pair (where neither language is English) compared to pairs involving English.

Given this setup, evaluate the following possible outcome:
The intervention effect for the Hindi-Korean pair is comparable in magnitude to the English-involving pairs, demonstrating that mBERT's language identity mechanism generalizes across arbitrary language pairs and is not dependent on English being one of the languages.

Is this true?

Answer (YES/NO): YES